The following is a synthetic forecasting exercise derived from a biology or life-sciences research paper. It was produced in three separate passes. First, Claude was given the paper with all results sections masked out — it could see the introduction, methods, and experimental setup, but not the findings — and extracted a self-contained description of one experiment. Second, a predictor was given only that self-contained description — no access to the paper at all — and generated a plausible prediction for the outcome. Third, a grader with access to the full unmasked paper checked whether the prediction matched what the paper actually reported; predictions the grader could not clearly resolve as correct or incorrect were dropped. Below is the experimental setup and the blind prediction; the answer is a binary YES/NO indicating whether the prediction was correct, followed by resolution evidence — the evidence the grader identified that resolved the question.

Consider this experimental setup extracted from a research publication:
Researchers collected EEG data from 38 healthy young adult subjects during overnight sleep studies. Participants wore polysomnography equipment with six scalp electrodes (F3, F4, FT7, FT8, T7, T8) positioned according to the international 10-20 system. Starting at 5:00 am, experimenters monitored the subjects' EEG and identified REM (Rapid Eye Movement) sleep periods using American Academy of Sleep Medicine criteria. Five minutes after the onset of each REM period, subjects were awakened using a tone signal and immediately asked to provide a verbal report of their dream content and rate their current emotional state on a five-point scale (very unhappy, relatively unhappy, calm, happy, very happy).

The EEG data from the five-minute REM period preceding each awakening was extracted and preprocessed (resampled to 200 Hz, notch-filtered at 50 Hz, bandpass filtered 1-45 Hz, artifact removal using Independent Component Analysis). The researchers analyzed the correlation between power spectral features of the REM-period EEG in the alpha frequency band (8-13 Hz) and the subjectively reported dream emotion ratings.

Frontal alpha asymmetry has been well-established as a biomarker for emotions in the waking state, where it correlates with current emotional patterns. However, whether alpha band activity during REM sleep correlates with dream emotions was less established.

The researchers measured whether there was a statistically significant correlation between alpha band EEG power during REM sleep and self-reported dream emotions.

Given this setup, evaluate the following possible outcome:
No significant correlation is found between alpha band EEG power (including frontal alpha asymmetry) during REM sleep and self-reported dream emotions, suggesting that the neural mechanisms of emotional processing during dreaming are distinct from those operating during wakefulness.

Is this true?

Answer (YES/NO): NO